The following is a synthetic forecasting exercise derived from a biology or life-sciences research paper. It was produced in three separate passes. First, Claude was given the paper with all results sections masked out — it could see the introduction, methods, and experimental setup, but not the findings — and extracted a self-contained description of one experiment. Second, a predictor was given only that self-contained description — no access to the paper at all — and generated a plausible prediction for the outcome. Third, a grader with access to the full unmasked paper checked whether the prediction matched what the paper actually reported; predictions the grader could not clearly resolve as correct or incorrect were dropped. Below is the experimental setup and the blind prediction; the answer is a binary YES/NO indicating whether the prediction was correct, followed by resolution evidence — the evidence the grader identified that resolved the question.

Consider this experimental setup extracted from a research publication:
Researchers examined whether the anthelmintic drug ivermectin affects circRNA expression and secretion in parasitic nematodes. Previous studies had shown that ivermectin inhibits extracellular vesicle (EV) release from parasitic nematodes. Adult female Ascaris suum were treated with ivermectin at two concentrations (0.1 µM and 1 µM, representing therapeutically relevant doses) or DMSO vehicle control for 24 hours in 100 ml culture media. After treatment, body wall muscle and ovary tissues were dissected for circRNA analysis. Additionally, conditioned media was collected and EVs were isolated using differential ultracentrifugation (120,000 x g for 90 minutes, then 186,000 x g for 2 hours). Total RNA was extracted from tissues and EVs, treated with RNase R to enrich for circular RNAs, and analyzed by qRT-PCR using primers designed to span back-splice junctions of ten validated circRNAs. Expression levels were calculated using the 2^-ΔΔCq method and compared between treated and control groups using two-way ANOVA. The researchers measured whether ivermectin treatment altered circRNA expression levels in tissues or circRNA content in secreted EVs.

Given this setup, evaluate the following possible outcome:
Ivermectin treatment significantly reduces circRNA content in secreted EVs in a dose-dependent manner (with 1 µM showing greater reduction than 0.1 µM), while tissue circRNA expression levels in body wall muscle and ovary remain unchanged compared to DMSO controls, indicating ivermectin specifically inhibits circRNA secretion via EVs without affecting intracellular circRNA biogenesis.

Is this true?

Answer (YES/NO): NO